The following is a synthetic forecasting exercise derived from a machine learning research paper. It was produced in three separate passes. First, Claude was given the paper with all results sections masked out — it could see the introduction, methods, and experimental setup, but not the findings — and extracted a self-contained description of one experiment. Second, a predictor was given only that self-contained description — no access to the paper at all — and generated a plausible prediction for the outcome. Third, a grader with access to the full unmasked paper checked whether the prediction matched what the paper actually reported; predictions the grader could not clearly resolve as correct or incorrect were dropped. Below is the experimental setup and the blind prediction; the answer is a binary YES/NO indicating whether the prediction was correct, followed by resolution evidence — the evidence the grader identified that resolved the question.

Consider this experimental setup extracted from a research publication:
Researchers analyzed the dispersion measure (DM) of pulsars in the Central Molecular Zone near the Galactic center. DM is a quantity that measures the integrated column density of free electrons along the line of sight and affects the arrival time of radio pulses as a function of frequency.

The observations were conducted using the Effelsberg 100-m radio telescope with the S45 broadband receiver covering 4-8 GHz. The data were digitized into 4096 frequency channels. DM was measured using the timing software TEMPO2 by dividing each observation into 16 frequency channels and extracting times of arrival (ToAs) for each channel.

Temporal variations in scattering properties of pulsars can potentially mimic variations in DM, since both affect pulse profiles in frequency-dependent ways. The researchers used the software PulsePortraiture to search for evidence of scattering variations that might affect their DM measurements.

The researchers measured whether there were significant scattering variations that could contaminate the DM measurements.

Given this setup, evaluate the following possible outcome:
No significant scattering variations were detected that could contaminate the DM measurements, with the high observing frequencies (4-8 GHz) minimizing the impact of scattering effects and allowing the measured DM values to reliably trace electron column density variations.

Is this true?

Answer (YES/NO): YES